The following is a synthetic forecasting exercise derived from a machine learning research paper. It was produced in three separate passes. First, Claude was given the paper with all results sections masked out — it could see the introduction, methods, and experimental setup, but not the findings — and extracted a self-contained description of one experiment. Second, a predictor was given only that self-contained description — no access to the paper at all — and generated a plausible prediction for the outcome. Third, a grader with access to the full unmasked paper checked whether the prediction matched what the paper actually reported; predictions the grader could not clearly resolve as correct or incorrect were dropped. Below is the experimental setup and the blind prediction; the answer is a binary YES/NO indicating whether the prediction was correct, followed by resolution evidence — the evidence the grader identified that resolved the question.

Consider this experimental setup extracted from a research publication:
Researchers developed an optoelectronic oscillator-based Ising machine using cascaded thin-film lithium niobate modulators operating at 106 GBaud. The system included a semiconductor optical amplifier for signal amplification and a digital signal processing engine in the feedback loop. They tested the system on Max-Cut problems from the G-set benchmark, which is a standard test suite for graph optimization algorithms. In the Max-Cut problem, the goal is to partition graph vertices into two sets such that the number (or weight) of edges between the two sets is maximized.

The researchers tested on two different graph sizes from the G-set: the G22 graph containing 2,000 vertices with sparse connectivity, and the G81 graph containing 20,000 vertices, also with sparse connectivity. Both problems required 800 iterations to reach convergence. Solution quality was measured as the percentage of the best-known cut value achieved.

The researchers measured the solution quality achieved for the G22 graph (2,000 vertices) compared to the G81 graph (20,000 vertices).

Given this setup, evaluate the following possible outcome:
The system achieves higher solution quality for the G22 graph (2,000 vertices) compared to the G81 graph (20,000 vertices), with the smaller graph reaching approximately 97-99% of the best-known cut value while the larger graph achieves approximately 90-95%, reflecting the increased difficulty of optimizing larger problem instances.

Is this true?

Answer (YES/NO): NO